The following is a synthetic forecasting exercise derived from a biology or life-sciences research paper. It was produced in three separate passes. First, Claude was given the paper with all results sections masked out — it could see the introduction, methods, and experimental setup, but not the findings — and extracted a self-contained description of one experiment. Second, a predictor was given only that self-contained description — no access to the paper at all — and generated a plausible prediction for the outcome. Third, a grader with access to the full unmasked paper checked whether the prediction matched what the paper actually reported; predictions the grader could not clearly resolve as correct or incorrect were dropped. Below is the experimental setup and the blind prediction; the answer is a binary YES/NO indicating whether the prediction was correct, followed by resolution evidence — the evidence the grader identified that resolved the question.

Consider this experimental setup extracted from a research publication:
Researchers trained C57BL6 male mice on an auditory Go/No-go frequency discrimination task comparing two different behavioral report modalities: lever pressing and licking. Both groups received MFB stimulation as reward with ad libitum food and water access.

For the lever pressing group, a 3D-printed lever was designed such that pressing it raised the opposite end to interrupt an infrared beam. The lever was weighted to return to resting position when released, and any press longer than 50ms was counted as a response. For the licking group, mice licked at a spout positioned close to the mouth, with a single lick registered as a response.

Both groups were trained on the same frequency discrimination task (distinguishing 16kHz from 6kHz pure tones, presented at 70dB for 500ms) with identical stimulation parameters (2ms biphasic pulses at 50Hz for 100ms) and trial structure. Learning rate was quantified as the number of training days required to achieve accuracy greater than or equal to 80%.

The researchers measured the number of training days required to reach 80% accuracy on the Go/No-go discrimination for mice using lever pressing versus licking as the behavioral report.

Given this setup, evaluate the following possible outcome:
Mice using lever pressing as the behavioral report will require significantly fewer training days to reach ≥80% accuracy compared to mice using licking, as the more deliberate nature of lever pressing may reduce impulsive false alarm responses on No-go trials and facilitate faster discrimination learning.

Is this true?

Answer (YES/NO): NO